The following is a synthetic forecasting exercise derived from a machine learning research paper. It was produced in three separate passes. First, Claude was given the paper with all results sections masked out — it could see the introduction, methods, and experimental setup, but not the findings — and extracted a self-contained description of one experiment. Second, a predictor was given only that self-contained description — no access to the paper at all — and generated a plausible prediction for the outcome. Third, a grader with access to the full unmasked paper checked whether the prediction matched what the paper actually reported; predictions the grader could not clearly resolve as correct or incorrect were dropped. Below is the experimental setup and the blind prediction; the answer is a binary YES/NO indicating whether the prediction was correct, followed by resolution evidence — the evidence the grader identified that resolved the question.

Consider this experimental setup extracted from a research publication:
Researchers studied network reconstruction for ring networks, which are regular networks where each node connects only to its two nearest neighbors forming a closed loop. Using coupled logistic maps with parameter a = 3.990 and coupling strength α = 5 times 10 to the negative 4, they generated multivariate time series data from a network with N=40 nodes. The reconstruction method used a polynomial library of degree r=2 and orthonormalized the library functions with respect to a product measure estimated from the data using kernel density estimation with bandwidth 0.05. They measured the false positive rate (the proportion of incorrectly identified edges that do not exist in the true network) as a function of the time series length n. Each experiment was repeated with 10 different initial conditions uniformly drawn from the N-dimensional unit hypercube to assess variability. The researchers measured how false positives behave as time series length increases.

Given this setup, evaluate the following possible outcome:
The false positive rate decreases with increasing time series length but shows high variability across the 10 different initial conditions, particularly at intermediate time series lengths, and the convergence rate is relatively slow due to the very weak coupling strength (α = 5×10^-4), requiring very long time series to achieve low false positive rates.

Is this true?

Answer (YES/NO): NO